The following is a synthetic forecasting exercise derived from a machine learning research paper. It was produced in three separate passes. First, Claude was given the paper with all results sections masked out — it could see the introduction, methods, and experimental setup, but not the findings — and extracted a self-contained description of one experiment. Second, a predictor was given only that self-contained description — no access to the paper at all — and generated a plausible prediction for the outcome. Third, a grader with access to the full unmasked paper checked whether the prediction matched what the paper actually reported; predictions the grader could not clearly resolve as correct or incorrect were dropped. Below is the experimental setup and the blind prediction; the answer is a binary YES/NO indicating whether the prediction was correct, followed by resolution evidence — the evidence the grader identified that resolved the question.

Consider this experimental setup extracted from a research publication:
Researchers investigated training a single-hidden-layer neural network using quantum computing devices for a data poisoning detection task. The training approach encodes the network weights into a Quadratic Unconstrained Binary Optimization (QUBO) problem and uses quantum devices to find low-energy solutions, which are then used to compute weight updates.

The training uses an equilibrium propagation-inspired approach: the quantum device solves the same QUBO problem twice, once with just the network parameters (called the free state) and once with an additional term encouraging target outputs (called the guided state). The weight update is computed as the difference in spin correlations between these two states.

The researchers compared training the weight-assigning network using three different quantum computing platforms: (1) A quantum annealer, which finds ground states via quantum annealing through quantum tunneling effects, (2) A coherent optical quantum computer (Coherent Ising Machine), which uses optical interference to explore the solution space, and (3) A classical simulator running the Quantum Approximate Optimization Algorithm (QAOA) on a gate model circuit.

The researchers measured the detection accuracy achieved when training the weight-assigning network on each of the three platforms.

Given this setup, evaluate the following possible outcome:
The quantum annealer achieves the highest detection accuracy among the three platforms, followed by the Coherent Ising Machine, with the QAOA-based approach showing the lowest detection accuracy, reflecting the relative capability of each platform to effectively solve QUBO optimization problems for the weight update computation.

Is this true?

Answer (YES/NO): NO